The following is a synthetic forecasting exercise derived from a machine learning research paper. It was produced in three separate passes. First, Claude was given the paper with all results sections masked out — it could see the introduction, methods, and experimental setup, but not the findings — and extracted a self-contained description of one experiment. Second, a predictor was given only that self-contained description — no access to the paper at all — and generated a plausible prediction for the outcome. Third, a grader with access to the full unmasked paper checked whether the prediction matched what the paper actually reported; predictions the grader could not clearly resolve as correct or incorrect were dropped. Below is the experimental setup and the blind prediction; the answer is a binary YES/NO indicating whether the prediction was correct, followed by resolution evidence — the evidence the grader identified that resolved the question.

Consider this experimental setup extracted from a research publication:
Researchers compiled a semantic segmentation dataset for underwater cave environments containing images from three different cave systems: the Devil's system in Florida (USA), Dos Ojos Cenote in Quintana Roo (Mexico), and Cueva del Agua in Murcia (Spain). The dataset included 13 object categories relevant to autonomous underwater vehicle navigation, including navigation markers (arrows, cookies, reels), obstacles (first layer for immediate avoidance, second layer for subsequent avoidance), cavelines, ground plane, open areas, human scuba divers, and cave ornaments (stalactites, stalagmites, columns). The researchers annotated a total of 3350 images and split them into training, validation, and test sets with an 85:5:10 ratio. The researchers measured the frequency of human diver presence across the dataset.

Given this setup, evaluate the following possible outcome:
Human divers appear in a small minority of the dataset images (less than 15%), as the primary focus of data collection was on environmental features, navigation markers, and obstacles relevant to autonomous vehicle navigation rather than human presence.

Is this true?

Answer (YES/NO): NO